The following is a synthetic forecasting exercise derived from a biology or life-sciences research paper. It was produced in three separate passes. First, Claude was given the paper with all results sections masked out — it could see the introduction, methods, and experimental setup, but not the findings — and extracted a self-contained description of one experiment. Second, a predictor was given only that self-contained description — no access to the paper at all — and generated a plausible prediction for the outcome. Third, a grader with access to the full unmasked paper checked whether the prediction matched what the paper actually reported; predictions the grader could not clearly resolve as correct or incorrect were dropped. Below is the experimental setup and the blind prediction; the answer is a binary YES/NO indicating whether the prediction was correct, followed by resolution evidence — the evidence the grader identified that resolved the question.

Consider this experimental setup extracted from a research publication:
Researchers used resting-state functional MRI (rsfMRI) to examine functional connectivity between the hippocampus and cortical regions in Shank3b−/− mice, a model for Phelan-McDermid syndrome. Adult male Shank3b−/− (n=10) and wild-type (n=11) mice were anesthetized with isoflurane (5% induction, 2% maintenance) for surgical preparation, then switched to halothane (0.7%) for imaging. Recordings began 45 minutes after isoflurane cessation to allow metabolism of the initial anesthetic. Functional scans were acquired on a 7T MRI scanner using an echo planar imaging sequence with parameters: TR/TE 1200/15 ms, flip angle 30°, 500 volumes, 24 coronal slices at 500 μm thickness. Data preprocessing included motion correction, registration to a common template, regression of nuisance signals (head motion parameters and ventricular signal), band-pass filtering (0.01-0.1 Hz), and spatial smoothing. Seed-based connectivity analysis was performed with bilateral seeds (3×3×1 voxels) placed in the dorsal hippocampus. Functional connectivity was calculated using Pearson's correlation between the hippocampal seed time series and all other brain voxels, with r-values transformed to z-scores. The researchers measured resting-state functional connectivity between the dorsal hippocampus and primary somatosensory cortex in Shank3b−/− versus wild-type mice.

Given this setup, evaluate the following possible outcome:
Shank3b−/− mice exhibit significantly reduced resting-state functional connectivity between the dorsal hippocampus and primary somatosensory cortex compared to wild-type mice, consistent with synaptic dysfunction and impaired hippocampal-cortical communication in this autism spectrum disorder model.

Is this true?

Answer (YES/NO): YES